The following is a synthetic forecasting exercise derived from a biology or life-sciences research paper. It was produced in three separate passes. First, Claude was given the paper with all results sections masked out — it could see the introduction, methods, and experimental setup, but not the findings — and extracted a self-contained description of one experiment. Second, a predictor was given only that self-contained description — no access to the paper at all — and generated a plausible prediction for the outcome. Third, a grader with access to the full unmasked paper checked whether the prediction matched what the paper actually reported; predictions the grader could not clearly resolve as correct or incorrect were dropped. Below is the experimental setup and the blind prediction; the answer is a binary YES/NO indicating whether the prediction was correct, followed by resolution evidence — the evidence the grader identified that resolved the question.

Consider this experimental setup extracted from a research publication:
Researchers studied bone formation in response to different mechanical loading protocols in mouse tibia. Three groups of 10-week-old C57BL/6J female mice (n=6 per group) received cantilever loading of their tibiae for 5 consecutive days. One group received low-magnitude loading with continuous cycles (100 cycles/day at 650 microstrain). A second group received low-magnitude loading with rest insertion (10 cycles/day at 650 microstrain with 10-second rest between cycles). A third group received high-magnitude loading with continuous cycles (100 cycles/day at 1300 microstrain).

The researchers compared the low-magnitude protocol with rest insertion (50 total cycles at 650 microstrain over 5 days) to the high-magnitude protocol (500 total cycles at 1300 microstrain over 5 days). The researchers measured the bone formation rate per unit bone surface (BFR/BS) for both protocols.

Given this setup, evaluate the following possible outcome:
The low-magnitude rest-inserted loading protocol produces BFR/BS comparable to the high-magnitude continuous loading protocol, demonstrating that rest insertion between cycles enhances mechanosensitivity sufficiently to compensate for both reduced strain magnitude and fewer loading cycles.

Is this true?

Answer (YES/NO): NO